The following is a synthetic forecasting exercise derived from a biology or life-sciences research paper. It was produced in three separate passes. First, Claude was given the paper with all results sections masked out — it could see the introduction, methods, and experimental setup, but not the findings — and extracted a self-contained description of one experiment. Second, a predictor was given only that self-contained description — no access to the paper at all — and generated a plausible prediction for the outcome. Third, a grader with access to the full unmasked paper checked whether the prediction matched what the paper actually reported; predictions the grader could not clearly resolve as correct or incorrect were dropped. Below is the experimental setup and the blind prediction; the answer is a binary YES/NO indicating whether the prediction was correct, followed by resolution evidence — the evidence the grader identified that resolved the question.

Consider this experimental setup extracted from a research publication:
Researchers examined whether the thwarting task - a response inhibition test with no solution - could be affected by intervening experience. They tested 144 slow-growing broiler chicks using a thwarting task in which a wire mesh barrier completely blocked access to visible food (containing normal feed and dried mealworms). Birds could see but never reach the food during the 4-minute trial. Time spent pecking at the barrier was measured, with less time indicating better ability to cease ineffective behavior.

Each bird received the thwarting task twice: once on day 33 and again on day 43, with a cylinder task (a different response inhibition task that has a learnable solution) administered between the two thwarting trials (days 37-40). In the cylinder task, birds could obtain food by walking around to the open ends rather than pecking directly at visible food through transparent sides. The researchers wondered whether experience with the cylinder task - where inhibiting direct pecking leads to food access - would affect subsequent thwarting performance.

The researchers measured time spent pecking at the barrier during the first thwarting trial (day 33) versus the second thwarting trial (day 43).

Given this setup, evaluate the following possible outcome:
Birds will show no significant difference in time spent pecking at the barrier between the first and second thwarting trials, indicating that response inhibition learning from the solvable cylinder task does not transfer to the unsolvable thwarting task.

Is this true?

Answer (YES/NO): YES